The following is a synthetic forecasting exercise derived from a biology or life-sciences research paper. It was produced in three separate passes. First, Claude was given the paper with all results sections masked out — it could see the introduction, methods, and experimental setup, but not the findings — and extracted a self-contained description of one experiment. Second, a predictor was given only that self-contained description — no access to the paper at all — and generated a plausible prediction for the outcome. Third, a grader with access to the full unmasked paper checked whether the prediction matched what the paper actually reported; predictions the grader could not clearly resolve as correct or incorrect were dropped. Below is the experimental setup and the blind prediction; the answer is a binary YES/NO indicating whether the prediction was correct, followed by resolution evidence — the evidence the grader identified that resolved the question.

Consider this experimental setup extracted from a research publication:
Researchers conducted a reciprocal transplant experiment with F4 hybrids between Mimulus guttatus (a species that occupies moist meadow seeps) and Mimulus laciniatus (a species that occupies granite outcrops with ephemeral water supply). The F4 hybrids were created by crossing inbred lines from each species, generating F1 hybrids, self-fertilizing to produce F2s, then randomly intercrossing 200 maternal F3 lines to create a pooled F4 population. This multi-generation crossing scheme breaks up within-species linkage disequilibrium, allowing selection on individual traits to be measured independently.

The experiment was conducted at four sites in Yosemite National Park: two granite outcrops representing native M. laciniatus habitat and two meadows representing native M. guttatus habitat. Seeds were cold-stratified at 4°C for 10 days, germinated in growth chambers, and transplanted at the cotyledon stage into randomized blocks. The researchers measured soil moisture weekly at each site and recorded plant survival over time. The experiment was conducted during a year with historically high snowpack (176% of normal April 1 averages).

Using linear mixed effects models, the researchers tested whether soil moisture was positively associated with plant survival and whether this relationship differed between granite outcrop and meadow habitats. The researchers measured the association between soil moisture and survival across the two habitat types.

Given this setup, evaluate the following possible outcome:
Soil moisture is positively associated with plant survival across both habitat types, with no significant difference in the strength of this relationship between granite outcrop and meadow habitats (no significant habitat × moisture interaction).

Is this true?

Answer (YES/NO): NO